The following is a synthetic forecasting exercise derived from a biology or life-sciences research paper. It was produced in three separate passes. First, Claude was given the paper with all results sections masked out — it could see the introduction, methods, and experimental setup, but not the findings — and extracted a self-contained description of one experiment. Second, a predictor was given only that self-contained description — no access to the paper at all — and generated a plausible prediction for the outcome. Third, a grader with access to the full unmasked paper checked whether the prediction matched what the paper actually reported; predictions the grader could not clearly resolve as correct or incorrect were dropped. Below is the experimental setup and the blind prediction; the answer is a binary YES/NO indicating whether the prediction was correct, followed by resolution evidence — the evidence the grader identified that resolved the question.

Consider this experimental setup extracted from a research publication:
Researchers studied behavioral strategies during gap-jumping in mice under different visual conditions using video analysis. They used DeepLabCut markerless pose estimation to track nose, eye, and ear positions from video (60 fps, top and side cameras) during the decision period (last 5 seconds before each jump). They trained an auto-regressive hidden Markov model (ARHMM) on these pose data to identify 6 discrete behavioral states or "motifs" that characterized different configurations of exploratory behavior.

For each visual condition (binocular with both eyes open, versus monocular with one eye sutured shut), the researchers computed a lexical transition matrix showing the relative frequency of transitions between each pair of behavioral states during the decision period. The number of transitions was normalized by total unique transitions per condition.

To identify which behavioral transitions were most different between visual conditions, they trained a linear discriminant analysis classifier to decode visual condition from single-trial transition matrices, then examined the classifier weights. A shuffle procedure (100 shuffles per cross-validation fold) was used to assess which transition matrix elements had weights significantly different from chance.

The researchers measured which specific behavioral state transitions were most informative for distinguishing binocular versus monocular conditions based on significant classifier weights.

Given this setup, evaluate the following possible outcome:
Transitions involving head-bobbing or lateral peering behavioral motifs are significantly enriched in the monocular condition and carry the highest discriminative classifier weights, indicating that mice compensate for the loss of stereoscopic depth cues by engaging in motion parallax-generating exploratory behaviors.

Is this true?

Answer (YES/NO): NO